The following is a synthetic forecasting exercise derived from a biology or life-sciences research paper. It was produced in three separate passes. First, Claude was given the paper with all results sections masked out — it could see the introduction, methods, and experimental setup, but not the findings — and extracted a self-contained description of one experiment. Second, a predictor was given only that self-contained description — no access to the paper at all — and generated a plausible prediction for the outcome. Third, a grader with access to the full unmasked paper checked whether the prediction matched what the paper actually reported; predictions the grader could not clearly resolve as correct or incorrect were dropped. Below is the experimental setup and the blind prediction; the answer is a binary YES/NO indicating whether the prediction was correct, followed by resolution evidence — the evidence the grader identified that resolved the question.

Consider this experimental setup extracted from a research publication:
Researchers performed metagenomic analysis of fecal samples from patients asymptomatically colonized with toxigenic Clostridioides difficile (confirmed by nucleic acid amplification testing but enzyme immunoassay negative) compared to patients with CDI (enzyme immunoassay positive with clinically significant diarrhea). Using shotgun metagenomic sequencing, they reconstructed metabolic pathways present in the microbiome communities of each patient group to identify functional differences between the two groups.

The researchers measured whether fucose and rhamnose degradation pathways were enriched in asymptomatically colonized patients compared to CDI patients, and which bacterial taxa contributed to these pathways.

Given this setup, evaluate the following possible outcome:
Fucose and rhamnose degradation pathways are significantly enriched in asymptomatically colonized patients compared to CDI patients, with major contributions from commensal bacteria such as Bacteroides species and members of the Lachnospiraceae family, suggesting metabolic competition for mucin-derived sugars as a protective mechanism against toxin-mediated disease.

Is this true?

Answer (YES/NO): NO